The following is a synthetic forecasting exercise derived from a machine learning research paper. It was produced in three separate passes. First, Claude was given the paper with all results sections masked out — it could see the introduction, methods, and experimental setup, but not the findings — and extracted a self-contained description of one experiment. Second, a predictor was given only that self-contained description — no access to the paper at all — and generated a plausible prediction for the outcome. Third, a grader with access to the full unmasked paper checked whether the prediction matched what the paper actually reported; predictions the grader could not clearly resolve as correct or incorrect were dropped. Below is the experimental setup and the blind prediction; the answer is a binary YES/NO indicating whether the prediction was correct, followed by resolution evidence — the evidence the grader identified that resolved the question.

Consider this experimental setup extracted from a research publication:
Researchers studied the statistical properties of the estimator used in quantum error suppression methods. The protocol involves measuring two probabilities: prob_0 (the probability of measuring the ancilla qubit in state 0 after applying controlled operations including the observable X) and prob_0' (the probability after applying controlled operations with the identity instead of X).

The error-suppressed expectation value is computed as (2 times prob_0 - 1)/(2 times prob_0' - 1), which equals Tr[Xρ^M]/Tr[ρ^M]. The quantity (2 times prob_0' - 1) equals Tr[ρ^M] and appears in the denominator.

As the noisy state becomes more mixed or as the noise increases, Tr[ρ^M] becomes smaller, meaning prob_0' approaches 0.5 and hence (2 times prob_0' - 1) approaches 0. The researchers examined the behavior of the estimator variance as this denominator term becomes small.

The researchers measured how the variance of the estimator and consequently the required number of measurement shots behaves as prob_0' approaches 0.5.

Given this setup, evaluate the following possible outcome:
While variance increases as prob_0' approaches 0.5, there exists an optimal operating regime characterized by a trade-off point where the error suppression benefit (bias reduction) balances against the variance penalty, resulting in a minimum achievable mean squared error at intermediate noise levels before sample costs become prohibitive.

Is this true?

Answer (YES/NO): NO